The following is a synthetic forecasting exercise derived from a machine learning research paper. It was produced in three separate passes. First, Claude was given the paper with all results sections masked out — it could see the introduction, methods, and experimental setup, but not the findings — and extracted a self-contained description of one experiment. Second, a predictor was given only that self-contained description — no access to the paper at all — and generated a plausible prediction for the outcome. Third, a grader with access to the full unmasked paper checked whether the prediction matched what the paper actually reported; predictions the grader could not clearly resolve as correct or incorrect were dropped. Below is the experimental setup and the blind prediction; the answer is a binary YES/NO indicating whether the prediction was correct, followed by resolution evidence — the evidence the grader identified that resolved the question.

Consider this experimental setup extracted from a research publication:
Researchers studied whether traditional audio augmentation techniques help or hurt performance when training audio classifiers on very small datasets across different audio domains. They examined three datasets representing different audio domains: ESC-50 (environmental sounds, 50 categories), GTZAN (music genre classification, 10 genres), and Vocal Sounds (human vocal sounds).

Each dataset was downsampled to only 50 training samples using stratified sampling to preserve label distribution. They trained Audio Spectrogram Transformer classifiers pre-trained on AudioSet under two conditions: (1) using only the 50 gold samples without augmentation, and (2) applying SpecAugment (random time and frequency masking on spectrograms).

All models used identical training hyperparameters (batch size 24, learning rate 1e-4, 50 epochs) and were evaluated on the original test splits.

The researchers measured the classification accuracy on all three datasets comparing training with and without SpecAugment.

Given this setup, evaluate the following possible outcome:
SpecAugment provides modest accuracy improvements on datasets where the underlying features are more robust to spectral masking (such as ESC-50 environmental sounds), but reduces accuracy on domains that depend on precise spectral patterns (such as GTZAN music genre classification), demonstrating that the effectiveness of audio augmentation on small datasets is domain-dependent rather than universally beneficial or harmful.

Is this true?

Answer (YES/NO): NO